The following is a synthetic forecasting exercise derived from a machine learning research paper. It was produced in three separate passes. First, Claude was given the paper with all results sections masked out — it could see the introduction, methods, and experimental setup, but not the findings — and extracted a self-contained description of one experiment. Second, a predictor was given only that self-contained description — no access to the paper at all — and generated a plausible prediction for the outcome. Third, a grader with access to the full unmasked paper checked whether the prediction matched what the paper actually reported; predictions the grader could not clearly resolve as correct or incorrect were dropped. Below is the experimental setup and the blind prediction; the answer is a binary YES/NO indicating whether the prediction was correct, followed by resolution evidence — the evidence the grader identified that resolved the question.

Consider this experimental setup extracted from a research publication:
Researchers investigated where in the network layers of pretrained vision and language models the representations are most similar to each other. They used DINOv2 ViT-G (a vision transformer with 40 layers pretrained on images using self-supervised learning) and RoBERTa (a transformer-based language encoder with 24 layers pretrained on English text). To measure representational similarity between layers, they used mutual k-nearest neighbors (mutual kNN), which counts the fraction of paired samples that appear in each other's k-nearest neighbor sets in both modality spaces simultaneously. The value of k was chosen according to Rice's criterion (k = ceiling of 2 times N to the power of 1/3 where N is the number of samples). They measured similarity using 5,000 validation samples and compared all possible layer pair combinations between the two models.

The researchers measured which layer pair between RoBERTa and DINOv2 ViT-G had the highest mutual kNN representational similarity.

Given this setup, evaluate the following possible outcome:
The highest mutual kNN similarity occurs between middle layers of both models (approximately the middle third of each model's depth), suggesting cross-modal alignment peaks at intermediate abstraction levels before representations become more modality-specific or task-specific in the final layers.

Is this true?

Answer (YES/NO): NO